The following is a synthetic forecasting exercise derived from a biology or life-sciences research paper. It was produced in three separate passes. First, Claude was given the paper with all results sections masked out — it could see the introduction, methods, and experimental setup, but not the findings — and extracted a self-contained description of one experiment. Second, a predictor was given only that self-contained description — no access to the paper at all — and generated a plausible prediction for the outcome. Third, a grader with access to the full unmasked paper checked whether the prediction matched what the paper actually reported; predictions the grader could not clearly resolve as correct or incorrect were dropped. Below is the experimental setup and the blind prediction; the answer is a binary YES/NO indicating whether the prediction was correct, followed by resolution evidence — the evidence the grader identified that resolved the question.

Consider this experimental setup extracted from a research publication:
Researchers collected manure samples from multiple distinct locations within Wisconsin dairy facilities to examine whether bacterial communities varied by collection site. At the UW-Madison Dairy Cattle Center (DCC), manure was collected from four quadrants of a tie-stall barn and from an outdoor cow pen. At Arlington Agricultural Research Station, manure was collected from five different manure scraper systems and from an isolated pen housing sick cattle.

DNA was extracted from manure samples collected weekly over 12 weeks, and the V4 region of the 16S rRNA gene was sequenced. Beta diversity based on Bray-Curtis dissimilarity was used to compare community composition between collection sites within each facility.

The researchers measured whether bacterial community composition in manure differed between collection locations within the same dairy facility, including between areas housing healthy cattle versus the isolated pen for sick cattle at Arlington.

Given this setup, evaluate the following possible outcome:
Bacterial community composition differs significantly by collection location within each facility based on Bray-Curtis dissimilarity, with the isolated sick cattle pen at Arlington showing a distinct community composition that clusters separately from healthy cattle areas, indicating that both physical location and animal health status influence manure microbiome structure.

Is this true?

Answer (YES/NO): NO